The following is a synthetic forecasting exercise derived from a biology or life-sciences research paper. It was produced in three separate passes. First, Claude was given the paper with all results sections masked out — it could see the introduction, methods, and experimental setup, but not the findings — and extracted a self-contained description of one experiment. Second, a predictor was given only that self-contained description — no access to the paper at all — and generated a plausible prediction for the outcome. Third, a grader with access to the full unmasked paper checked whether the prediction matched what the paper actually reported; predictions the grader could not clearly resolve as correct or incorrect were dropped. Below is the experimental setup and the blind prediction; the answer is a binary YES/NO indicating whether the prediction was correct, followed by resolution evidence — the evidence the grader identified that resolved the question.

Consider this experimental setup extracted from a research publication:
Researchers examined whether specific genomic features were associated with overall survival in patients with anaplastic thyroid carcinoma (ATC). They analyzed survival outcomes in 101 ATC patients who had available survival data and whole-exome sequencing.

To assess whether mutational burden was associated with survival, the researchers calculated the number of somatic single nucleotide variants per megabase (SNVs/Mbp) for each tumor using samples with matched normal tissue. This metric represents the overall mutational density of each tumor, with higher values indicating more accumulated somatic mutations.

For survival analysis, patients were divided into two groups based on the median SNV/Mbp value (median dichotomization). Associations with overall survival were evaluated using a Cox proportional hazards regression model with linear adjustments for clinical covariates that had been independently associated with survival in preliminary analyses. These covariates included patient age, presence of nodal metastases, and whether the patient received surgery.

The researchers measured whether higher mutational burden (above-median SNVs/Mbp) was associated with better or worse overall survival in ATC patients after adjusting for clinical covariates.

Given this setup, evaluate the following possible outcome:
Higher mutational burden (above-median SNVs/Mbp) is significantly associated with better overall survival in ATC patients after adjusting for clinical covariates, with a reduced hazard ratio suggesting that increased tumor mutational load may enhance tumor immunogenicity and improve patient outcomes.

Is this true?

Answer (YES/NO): NO